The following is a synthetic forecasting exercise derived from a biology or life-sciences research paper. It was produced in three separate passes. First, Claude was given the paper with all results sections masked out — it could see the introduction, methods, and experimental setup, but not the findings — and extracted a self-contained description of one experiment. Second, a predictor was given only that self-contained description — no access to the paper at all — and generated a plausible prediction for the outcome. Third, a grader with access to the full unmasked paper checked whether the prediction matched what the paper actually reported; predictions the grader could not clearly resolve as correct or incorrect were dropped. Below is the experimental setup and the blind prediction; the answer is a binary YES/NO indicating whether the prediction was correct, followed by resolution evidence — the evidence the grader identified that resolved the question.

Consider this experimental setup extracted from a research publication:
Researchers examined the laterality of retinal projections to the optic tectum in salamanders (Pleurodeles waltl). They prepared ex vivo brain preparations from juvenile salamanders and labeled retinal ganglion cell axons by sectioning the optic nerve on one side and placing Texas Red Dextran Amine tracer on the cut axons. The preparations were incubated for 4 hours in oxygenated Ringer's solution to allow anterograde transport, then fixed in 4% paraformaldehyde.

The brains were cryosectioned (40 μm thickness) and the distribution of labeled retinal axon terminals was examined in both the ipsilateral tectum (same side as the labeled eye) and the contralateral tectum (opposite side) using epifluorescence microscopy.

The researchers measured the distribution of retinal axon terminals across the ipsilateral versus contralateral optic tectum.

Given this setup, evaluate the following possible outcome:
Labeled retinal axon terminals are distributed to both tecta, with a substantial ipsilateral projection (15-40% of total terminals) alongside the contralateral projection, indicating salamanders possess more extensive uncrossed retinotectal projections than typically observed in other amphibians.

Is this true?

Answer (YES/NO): NO